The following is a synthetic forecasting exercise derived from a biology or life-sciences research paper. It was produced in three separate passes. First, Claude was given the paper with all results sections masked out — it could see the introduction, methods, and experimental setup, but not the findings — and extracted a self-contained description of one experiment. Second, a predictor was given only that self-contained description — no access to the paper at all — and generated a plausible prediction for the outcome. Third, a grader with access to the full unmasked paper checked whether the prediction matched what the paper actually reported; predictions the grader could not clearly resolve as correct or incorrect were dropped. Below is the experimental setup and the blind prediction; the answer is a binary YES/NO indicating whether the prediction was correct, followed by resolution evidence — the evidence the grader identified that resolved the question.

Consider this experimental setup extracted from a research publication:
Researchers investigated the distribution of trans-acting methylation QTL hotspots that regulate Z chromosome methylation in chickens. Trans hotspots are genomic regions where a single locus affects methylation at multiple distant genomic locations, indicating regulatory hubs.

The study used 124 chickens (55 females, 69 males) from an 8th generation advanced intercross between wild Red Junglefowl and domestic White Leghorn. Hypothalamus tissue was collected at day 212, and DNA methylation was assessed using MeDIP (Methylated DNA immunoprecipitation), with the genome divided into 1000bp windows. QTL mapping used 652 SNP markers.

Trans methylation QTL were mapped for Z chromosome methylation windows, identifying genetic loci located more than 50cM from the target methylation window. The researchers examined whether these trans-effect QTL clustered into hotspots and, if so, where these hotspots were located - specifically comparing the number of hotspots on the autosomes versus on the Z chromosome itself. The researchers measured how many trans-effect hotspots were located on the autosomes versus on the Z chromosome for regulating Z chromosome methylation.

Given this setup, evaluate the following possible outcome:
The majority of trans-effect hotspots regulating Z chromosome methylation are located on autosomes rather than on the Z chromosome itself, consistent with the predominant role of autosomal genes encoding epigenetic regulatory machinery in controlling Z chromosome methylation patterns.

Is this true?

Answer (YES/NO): YES